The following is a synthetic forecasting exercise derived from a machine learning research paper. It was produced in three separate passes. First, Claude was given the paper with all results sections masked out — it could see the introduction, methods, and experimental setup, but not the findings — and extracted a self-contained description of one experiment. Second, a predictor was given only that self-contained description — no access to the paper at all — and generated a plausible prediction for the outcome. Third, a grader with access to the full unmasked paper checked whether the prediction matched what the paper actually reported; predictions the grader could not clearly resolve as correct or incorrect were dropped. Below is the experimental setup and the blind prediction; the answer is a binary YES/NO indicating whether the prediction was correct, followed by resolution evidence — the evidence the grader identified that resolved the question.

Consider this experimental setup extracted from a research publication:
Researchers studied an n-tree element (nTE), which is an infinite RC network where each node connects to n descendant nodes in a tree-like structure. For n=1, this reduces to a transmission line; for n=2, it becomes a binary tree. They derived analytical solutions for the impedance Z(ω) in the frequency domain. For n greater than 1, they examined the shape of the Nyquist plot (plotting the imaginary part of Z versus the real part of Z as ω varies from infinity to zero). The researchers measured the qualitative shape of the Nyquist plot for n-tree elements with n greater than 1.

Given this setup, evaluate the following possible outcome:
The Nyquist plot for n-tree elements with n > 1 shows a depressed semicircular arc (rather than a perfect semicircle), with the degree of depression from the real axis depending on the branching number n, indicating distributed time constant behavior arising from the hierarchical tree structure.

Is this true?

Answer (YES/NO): YES